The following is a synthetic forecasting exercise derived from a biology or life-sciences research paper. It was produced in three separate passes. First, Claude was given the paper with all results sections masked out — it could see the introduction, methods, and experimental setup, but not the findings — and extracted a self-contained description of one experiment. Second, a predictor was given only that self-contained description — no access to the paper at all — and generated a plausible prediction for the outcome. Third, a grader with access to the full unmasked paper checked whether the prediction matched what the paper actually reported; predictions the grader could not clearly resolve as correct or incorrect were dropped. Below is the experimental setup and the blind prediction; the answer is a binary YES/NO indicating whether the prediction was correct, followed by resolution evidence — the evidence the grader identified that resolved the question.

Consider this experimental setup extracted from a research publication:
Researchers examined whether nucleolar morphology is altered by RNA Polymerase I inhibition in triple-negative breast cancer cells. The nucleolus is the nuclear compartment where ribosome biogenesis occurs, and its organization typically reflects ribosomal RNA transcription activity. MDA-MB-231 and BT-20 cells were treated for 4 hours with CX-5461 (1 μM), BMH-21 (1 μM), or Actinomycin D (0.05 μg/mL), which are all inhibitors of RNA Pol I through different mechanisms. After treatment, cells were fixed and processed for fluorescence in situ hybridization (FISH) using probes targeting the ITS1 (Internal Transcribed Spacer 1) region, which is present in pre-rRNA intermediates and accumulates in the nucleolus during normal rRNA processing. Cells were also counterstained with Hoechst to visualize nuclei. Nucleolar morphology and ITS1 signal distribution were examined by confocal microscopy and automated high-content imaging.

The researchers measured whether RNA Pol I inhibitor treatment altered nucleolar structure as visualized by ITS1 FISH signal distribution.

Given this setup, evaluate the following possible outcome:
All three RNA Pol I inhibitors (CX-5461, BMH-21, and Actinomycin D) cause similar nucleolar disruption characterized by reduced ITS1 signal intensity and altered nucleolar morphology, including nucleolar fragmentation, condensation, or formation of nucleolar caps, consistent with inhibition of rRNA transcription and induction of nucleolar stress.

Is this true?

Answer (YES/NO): NO